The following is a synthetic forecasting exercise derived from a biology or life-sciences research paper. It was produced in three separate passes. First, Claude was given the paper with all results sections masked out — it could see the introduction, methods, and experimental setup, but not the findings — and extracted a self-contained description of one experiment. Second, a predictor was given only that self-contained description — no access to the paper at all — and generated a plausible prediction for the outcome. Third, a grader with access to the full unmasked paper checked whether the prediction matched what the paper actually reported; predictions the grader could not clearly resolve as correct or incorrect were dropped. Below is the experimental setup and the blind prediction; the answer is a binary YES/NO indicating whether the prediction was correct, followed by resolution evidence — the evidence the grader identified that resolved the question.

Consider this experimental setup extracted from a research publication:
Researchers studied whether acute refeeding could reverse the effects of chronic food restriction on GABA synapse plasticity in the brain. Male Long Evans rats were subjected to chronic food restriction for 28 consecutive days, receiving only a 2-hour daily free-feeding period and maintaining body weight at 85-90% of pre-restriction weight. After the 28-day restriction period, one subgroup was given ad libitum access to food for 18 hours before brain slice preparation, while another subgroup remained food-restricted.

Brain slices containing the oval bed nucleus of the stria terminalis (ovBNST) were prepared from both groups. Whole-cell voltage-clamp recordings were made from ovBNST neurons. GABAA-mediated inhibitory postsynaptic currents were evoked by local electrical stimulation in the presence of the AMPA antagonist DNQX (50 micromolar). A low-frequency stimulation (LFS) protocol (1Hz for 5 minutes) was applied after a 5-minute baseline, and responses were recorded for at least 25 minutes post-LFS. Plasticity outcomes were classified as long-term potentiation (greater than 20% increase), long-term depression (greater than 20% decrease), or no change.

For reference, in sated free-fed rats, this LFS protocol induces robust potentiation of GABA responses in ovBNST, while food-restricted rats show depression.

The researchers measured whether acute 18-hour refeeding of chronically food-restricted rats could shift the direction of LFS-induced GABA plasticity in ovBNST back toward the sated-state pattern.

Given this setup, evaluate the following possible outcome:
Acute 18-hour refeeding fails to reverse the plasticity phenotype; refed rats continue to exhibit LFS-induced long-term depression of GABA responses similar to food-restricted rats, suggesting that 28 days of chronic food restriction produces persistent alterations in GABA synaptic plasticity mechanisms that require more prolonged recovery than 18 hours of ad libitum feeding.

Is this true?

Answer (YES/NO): YES